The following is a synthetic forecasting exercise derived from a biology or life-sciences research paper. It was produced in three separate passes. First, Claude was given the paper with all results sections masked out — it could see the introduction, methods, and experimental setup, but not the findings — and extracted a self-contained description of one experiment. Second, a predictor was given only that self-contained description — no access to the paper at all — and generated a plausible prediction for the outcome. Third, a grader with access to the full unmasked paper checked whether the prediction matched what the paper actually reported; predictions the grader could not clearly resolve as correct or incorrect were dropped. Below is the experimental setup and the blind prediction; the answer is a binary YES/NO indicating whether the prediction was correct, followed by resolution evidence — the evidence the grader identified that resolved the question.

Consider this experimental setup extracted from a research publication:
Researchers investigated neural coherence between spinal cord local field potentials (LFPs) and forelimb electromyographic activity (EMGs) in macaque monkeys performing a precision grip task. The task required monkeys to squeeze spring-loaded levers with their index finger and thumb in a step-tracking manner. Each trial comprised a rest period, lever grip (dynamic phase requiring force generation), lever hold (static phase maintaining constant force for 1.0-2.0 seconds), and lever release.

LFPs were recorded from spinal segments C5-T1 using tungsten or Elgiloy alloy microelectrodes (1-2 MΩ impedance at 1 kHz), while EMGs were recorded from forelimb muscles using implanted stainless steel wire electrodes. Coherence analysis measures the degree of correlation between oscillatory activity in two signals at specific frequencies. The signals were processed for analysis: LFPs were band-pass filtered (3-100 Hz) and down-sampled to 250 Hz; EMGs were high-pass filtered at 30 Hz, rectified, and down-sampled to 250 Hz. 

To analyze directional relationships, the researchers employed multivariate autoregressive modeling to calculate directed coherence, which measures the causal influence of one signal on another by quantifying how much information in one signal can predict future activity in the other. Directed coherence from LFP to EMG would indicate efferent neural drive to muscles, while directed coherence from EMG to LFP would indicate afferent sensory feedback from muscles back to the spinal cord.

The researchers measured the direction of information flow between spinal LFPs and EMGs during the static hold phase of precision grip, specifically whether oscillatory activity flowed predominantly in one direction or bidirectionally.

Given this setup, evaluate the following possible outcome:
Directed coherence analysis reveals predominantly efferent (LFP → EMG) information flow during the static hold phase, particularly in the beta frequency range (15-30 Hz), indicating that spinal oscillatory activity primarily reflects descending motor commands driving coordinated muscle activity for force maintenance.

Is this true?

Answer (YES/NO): NO